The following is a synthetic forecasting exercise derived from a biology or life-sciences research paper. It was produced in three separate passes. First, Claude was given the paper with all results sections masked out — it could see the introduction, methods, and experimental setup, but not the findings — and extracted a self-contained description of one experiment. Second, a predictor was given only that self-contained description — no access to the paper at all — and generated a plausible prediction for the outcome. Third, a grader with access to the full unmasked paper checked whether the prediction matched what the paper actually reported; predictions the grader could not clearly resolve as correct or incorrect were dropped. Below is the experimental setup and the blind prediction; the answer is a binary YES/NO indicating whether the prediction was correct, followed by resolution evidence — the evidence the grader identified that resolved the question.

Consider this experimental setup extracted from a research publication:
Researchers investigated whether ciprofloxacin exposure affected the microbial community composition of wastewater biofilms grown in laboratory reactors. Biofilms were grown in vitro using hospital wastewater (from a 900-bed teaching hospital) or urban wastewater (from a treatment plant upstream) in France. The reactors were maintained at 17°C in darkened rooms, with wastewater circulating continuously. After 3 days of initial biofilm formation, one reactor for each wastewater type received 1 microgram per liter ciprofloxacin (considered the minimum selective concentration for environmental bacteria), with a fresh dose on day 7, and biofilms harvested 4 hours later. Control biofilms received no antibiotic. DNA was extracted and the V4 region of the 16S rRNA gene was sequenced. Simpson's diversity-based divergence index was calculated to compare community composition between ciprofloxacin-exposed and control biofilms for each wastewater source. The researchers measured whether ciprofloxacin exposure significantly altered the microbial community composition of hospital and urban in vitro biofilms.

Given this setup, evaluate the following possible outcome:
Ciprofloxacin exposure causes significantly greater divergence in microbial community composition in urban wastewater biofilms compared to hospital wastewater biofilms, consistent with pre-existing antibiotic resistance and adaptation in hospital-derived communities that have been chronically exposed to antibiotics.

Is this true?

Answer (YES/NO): NO